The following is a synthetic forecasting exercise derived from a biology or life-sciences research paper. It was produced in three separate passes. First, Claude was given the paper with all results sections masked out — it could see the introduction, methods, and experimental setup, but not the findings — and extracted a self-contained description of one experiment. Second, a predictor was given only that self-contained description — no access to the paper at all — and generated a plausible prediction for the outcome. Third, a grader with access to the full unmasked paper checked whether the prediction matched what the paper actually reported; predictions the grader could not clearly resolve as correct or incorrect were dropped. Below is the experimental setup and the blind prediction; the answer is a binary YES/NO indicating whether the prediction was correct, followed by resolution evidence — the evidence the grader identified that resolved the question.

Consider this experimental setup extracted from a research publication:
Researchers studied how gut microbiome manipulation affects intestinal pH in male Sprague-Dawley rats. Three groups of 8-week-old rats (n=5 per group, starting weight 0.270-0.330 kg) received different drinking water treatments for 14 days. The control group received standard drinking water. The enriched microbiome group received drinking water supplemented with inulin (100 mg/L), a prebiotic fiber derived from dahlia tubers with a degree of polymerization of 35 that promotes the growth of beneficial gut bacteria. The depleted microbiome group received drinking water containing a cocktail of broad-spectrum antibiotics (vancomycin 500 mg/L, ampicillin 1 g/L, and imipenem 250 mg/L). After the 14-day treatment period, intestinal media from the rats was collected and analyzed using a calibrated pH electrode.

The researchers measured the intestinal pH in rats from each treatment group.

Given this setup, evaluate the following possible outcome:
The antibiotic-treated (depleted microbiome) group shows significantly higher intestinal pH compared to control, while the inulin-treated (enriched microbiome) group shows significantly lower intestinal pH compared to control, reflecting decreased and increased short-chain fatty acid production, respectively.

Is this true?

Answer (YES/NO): NO